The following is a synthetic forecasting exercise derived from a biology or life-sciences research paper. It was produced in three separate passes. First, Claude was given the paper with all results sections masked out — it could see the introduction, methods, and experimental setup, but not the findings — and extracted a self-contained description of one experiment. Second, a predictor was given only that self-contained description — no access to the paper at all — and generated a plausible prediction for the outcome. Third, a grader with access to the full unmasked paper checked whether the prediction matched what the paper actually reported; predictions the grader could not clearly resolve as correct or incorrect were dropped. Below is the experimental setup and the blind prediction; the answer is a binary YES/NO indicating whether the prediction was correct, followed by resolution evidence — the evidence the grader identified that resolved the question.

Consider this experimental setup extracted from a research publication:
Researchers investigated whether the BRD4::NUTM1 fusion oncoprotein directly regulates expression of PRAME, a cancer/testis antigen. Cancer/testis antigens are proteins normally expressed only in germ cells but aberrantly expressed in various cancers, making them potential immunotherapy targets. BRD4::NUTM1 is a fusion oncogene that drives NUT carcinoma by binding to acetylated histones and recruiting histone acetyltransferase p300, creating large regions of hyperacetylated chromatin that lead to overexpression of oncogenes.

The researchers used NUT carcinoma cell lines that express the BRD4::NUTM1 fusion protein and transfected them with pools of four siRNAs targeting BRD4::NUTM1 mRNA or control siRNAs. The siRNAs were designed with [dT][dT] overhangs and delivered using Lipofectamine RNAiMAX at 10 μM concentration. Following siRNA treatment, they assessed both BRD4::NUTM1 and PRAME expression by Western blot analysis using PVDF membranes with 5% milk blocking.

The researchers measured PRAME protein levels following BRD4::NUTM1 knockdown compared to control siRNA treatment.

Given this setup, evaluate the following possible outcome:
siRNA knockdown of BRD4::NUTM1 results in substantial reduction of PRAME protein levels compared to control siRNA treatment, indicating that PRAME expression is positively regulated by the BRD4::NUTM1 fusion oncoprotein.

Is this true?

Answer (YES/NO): YES